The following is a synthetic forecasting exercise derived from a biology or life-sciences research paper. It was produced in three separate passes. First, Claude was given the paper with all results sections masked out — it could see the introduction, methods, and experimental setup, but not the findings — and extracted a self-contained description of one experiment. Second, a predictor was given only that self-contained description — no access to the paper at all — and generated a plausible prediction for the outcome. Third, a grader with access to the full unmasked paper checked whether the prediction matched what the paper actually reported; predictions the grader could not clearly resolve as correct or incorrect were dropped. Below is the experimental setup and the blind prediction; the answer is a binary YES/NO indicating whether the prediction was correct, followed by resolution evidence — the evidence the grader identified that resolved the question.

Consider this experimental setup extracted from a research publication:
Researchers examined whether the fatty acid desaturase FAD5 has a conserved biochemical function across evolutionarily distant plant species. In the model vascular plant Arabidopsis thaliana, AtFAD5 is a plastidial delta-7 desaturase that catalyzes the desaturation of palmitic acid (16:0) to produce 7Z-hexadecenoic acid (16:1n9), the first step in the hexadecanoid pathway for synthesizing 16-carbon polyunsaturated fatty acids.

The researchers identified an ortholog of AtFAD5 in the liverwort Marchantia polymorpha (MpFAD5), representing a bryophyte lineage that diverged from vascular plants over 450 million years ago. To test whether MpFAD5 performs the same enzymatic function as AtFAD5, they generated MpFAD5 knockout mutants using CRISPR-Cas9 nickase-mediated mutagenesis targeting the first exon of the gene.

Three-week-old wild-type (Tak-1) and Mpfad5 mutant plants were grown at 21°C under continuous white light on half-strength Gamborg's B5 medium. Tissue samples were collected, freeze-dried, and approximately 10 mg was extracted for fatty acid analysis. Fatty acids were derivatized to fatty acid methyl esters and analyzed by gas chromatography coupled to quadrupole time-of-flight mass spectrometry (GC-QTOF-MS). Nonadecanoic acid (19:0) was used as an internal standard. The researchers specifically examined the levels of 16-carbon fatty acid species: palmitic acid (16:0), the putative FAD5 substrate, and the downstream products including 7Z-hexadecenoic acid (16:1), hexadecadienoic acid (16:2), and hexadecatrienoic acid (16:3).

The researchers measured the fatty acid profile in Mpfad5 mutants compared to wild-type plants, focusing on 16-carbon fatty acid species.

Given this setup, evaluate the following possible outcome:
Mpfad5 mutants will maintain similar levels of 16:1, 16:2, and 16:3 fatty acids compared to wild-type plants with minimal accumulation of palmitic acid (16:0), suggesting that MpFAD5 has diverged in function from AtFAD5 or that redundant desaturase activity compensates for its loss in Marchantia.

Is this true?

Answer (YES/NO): NO